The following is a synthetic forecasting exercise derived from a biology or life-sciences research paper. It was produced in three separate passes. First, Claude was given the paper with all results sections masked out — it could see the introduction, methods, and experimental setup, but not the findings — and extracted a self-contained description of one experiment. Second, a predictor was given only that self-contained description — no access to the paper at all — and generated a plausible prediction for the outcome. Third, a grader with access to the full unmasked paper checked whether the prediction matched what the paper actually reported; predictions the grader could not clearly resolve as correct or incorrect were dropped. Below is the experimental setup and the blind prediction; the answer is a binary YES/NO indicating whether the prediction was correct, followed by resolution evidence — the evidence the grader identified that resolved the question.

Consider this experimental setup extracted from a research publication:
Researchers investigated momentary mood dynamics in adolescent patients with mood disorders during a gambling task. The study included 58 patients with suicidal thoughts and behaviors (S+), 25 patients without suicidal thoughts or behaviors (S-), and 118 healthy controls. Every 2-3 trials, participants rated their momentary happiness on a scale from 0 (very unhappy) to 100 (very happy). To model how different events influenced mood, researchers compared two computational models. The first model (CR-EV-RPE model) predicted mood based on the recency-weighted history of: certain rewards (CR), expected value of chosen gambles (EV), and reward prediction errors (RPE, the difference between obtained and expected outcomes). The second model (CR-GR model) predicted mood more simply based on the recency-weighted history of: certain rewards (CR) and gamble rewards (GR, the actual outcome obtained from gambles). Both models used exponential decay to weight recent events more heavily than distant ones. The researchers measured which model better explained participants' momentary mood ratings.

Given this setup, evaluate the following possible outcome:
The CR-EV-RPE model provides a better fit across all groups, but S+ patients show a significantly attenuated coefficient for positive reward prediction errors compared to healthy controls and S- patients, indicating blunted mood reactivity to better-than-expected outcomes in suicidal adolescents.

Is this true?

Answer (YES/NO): NO